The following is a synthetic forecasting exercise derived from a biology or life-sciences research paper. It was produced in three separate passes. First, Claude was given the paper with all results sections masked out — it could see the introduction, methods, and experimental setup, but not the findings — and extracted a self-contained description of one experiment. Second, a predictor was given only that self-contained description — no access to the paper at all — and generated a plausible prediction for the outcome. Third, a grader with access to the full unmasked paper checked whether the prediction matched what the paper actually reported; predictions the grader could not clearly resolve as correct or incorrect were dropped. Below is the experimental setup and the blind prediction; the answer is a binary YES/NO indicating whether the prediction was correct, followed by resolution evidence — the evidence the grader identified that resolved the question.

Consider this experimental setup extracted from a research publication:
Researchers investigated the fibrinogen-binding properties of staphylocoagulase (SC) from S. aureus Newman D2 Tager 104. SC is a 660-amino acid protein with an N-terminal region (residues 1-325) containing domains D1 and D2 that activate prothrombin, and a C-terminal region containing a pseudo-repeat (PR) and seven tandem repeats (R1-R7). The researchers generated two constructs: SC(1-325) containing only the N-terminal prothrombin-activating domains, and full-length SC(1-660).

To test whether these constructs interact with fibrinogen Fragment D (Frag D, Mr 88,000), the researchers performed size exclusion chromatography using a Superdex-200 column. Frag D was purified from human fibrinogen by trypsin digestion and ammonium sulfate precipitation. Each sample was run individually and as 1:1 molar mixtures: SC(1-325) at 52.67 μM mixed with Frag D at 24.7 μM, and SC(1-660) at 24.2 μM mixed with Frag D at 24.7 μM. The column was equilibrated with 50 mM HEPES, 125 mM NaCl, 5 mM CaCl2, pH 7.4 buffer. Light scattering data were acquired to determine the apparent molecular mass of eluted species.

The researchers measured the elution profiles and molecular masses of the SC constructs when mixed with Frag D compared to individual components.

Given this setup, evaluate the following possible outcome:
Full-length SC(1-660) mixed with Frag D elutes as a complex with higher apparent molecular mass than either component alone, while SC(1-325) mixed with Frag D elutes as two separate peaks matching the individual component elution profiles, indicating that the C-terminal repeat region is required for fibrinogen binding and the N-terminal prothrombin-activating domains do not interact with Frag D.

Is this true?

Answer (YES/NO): YES